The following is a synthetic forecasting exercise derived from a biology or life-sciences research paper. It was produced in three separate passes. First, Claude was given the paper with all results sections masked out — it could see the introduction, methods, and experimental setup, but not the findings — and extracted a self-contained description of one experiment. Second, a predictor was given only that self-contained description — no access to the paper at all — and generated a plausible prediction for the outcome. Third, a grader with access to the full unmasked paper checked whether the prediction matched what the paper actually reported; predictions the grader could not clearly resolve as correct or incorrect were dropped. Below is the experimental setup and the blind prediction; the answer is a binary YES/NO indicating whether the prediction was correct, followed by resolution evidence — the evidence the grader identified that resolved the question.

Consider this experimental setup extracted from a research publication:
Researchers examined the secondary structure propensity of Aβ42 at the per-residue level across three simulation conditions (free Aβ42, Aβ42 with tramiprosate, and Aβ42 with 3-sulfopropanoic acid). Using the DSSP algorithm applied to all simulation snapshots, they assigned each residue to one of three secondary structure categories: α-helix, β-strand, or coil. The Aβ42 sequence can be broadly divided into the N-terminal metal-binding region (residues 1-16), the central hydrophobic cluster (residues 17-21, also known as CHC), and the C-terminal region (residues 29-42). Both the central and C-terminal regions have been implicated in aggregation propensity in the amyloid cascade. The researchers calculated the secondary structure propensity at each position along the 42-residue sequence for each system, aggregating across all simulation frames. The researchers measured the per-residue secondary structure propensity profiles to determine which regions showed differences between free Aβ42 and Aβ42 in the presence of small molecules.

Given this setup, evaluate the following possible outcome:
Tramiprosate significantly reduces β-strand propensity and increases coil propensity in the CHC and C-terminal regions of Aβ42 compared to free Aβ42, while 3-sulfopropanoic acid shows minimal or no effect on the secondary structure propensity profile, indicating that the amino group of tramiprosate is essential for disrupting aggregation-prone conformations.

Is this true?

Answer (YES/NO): NO